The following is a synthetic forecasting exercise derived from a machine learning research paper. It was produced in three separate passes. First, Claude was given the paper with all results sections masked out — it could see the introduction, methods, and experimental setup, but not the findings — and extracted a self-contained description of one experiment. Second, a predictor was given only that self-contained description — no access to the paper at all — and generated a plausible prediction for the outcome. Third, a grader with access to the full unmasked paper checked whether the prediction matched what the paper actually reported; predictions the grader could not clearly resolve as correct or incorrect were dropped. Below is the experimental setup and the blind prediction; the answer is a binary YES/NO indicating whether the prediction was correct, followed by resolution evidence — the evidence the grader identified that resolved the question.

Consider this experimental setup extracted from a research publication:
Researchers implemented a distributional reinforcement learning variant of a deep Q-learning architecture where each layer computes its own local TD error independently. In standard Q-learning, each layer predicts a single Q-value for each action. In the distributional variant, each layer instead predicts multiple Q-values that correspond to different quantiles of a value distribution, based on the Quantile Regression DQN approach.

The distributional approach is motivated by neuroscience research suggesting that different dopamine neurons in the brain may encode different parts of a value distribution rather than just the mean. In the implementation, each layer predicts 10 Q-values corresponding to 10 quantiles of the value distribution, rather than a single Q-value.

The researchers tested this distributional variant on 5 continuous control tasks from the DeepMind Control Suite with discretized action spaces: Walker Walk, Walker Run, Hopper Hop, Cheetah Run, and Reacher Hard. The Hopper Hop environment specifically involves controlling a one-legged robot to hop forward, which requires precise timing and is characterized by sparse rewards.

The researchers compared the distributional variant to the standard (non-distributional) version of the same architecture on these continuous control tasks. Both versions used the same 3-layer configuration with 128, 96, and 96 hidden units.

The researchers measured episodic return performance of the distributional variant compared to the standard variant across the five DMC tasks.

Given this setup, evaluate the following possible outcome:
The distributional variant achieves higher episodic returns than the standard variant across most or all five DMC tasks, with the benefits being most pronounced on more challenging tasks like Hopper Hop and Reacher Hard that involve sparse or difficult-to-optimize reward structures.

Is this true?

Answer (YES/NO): NO